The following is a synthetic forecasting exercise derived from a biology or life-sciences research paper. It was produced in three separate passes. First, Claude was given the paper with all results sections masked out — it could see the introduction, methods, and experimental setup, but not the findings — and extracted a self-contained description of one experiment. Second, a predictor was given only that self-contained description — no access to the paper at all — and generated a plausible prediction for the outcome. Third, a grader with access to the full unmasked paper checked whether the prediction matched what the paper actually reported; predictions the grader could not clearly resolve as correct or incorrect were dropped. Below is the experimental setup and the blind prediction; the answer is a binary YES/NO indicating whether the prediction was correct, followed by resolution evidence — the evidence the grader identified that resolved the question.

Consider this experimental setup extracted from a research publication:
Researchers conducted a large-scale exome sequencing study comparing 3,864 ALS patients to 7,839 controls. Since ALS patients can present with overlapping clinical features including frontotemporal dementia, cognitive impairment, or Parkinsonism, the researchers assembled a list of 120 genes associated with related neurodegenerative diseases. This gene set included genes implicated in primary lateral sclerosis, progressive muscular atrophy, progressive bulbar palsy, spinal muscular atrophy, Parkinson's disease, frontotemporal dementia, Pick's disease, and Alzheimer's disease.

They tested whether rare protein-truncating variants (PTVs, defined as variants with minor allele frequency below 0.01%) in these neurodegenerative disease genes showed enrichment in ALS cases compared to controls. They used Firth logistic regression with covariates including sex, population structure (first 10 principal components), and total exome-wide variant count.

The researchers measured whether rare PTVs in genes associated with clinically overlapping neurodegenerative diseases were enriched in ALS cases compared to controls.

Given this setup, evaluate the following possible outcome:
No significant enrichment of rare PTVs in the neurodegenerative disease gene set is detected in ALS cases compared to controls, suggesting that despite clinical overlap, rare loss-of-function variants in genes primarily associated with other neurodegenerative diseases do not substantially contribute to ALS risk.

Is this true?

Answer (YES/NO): YES